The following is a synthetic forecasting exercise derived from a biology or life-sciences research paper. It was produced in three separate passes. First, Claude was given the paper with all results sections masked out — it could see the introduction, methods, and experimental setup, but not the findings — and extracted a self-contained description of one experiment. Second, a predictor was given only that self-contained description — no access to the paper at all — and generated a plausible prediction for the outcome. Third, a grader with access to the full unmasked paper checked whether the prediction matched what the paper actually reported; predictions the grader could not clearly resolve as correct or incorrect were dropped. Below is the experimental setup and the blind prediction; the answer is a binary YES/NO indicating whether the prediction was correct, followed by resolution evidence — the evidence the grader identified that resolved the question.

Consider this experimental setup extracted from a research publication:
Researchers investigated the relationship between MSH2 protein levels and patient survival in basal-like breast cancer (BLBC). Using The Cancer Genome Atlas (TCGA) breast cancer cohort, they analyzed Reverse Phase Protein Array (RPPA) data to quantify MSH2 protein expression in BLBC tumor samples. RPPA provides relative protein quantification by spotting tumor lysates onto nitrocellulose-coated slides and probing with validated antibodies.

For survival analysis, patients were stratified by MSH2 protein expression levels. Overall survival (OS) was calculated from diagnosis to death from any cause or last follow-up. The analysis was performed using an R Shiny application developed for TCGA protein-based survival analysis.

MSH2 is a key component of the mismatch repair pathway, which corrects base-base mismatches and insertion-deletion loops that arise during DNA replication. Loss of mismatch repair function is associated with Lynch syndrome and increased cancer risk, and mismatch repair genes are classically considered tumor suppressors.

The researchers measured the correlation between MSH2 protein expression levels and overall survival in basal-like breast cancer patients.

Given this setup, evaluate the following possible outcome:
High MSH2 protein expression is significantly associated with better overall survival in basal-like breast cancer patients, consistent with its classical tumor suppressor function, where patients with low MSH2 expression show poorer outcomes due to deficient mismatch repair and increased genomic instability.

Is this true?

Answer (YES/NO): NO